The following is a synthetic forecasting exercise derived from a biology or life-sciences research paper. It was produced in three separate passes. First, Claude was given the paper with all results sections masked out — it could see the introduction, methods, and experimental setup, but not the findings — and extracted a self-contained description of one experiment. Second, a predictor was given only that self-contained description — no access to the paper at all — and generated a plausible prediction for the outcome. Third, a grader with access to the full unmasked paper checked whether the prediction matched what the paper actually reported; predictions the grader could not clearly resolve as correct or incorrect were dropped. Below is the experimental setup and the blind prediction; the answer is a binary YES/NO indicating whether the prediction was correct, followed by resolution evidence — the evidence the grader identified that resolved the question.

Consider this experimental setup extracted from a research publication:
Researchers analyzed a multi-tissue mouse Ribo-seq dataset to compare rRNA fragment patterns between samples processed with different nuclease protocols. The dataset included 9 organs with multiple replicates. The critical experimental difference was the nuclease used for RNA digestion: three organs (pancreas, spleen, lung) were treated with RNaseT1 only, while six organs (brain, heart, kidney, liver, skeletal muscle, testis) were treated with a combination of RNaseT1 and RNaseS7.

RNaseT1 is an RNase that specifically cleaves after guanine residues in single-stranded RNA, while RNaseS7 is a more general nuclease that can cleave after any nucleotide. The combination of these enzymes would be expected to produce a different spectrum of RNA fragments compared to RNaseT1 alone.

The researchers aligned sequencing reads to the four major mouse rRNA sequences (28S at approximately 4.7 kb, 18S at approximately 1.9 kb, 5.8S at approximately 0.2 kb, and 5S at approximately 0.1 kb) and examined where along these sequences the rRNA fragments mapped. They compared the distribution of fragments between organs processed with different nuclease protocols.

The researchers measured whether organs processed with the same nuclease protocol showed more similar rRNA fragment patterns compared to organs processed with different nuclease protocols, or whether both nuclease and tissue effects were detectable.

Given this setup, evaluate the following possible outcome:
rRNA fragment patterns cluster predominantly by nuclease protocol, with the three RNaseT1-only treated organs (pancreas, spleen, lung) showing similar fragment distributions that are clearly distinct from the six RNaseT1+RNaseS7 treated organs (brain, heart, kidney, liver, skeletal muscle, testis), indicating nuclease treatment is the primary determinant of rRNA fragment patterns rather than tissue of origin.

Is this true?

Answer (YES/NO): NO